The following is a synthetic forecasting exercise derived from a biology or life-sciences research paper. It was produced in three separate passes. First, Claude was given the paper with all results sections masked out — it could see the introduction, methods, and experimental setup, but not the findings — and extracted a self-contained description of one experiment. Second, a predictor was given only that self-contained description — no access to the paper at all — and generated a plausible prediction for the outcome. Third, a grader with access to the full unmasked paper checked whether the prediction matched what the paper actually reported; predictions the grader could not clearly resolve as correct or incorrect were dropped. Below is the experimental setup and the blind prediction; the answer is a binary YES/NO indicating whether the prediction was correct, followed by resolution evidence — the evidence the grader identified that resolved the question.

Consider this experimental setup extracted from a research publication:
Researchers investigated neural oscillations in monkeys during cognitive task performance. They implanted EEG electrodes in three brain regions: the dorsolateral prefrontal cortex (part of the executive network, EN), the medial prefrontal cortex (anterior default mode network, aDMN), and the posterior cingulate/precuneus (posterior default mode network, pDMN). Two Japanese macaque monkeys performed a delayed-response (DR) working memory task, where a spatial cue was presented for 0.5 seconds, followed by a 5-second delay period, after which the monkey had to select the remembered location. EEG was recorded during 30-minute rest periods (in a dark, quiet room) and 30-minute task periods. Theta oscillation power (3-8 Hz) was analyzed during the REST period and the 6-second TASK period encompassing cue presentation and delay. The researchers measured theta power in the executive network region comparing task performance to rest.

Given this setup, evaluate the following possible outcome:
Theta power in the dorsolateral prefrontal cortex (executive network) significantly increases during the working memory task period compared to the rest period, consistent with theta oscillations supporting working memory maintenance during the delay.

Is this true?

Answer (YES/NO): NO